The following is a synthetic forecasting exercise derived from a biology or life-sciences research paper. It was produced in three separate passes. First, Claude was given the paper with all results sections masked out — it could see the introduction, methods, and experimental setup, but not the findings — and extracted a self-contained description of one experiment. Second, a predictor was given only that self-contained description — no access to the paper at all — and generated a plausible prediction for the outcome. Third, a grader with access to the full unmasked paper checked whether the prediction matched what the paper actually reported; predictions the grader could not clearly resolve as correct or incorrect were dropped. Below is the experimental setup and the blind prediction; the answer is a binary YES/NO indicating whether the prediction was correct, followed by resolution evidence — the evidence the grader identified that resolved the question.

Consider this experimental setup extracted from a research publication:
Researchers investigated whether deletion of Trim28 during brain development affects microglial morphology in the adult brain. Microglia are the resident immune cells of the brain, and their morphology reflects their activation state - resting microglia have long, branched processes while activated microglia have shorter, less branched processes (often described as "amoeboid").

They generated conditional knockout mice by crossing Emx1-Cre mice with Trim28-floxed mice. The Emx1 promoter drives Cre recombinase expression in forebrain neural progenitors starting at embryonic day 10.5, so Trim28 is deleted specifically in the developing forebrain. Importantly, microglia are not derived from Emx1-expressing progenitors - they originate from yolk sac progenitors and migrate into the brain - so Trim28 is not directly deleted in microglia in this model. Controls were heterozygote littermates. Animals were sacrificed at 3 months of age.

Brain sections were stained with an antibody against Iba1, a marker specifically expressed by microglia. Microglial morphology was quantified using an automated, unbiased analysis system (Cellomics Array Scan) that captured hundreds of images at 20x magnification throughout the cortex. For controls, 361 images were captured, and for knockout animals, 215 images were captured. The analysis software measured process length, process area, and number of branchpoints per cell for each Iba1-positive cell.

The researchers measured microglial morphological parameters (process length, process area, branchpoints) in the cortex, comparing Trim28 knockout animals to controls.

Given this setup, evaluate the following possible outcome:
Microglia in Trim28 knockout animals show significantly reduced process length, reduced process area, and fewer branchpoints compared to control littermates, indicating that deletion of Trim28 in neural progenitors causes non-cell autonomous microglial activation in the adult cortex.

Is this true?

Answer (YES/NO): NO